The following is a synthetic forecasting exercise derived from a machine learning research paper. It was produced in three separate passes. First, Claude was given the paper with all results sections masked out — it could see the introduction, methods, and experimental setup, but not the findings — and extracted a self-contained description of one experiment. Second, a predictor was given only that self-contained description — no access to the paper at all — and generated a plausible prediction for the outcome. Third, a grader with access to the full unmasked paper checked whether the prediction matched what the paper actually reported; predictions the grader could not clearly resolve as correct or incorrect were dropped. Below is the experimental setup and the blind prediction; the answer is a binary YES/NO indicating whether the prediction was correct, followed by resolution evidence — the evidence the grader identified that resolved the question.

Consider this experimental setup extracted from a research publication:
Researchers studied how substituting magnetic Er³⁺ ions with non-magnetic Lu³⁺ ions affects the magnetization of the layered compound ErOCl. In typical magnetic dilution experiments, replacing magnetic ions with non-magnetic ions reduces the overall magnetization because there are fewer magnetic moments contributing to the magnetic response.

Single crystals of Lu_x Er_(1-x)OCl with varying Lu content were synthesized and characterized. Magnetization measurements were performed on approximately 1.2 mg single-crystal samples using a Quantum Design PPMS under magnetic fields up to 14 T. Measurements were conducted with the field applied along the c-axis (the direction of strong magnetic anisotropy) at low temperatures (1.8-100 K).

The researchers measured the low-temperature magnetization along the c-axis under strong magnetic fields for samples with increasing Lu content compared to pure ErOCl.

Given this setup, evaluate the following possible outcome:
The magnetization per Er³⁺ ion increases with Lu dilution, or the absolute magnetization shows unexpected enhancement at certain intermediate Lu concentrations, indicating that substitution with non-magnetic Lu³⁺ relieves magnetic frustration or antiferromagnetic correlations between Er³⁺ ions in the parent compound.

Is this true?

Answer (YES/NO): NO